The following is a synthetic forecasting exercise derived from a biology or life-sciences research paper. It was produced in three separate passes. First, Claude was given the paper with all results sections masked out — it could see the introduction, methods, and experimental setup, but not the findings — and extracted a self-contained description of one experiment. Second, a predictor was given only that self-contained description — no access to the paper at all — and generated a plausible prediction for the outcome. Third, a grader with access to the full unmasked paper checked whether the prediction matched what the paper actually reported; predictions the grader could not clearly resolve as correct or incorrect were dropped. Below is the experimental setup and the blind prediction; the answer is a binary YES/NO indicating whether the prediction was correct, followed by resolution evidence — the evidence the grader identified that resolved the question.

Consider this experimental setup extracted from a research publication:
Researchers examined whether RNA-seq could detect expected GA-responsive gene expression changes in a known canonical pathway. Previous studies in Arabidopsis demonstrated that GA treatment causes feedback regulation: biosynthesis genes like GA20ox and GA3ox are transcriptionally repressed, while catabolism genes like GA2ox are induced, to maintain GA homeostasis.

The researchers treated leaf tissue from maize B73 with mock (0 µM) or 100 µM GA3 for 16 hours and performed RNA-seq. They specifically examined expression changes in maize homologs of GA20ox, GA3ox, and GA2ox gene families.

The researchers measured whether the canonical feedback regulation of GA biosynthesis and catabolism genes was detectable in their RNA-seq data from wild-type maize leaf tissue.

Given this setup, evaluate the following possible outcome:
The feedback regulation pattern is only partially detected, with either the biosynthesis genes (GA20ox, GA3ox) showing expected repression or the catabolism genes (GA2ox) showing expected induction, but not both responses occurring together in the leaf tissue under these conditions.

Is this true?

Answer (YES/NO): NO